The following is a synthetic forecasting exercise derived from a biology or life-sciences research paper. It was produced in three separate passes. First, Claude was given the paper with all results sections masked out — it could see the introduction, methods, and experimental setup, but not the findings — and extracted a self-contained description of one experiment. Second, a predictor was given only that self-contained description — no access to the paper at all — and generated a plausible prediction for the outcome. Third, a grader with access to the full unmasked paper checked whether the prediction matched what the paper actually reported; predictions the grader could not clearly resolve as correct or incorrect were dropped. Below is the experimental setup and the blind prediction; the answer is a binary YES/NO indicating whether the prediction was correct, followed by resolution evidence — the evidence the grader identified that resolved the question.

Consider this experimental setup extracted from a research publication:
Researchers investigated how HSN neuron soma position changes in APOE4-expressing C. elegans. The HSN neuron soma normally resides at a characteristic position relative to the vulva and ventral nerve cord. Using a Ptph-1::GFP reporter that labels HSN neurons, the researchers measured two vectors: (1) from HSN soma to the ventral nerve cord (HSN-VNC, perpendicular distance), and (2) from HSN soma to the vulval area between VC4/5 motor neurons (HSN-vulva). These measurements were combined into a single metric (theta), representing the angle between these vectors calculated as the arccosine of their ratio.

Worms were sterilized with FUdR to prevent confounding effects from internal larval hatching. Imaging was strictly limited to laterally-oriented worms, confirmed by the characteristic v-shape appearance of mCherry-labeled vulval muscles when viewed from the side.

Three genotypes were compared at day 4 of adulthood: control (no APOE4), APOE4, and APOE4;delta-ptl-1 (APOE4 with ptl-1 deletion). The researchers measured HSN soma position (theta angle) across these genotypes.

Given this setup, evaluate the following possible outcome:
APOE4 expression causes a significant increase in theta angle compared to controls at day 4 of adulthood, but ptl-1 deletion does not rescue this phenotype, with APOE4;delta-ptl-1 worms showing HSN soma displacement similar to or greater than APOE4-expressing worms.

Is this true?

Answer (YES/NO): NO